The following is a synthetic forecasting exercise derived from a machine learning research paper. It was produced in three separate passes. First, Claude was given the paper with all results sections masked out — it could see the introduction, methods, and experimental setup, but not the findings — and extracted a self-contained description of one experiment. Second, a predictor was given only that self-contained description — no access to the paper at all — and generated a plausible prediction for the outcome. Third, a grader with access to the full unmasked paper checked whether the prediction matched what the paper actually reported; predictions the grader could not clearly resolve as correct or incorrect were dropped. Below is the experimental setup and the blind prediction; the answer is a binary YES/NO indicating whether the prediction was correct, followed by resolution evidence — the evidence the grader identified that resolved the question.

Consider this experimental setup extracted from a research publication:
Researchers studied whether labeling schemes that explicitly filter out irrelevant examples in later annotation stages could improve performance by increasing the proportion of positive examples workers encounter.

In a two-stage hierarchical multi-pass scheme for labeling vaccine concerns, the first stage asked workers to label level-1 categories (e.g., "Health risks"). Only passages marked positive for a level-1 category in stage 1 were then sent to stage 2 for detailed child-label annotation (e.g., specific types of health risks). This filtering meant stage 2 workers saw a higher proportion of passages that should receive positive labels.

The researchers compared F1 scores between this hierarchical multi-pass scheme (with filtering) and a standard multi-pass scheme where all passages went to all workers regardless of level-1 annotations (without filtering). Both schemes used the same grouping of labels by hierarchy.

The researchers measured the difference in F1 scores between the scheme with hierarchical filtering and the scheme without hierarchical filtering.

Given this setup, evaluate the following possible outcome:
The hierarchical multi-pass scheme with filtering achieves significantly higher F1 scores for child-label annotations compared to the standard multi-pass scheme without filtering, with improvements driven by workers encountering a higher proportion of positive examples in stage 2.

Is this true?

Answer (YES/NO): YES